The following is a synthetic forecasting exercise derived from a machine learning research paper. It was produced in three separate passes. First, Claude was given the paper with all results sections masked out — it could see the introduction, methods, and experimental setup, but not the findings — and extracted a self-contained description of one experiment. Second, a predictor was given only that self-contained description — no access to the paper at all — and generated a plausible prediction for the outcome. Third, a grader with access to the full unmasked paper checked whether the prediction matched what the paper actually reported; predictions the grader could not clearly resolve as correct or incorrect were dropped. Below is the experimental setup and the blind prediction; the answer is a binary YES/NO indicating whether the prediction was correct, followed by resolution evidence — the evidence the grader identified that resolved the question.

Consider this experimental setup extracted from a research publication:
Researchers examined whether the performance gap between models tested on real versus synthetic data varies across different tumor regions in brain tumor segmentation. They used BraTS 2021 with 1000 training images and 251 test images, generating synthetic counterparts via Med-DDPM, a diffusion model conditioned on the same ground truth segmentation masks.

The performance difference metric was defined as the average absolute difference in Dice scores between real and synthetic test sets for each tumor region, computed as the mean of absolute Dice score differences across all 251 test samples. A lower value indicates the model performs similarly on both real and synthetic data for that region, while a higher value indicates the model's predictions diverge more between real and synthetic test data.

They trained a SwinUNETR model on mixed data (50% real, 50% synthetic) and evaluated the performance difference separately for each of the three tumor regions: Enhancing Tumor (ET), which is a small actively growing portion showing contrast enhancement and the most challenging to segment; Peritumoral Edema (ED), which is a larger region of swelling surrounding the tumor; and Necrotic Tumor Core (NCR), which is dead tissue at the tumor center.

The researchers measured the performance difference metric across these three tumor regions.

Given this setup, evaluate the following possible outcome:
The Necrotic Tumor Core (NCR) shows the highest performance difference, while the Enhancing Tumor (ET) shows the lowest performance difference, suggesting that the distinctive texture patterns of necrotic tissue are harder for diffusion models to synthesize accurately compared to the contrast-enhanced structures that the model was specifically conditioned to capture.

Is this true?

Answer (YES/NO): NO